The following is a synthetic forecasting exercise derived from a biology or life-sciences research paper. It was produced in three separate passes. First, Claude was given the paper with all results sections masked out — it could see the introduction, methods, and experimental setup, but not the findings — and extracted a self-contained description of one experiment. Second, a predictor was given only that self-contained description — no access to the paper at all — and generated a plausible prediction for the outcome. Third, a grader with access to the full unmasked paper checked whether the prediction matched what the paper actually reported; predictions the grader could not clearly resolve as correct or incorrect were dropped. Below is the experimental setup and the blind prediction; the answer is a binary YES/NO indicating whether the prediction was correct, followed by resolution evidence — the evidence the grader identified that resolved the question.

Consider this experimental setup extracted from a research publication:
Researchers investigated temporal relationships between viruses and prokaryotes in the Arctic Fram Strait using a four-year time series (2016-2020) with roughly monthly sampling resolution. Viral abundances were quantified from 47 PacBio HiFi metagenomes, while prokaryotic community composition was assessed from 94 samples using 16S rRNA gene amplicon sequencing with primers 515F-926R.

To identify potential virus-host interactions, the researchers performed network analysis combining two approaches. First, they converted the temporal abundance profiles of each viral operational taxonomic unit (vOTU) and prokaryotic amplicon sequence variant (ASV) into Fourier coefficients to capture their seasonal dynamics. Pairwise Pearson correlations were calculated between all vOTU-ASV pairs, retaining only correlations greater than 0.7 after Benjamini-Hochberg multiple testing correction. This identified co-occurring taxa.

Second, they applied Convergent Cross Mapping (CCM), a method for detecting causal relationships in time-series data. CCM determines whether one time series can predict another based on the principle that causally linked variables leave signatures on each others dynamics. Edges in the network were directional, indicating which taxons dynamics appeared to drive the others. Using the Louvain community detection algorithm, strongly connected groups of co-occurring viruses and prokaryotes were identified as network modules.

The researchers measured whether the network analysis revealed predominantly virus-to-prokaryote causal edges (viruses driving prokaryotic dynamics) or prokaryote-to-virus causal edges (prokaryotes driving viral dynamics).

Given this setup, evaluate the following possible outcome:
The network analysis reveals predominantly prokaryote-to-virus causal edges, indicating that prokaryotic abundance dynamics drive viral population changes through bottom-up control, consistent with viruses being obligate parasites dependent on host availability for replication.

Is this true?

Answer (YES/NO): YES